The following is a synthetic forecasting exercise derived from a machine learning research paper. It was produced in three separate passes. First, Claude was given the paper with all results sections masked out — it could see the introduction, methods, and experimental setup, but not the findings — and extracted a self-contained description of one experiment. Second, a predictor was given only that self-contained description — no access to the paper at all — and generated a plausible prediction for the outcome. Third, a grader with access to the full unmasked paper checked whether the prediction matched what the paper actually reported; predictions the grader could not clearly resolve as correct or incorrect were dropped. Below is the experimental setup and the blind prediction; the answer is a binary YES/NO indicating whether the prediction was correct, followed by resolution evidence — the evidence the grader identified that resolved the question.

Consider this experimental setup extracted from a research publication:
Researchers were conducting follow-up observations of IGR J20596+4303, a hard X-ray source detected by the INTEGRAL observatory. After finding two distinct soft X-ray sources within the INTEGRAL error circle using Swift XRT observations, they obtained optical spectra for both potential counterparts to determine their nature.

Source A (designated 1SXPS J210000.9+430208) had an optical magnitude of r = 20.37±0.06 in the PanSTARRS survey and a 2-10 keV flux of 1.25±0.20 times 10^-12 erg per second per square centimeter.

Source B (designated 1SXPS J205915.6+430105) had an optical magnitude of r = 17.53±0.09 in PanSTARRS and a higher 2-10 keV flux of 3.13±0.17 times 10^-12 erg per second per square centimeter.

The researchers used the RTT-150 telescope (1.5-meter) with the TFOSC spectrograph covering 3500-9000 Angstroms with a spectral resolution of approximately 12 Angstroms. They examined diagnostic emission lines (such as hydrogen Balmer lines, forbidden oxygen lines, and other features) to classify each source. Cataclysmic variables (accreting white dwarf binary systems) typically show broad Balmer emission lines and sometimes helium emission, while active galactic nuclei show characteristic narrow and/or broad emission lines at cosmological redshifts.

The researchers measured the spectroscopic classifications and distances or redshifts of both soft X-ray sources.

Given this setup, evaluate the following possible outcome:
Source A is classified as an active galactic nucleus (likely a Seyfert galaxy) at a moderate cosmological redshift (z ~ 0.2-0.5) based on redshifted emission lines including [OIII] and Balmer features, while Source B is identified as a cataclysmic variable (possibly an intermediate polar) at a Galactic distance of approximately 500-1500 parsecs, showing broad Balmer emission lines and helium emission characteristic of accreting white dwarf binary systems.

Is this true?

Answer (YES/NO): NO